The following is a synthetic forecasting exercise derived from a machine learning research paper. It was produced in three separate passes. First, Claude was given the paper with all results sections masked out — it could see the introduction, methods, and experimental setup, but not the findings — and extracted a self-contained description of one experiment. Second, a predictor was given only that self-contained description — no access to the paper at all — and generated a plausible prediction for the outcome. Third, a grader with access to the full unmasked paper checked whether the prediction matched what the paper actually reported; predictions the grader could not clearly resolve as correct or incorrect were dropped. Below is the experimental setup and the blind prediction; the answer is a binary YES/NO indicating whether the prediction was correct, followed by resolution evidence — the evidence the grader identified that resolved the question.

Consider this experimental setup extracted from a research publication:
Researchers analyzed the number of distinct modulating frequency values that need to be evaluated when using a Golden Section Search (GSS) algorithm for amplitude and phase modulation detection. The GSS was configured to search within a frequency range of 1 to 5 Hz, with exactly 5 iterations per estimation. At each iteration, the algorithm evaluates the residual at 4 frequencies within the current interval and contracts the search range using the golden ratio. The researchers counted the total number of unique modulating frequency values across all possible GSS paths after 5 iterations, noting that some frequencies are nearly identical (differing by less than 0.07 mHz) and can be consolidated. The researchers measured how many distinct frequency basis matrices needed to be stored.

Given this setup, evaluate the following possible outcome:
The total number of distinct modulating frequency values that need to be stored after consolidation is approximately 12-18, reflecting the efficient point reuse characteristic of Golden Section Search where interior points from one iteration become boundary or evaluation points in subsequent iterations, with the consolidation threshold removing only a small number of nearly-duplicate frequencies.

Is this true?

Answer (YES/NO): NO